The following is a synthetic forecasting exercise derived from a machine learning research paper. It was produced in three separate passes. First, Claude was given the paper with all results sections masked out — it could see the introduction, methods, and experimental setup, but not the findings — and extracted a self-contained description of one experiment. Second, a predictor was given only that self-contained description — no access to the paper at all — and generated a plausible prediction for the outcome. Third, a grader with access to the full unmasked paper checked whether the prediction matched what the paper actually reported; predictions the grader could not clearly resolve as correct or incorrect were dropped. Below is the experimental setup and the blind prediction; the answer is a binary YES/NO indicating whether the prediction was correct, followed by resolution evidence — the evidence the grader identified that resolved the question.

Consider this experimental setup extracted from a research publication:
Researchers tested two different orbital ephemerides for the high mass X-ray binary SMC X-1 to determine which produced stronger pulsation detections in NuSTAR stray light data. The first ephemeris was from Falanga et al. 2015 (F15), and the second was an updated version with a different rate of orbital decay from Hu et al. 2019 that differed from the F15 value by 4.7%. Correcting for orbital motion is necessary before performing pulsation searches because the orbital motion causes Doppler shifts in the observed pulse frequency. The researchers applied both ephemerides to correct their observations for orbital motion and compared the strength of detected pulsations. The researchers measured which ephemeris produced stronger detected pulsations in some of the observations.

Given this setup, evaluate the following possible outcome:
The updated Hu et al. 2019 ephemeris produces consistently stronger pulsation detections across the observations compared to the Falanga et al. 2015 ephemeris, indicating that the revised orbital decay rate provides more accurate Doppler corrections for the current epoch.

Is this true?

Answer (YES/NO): NO